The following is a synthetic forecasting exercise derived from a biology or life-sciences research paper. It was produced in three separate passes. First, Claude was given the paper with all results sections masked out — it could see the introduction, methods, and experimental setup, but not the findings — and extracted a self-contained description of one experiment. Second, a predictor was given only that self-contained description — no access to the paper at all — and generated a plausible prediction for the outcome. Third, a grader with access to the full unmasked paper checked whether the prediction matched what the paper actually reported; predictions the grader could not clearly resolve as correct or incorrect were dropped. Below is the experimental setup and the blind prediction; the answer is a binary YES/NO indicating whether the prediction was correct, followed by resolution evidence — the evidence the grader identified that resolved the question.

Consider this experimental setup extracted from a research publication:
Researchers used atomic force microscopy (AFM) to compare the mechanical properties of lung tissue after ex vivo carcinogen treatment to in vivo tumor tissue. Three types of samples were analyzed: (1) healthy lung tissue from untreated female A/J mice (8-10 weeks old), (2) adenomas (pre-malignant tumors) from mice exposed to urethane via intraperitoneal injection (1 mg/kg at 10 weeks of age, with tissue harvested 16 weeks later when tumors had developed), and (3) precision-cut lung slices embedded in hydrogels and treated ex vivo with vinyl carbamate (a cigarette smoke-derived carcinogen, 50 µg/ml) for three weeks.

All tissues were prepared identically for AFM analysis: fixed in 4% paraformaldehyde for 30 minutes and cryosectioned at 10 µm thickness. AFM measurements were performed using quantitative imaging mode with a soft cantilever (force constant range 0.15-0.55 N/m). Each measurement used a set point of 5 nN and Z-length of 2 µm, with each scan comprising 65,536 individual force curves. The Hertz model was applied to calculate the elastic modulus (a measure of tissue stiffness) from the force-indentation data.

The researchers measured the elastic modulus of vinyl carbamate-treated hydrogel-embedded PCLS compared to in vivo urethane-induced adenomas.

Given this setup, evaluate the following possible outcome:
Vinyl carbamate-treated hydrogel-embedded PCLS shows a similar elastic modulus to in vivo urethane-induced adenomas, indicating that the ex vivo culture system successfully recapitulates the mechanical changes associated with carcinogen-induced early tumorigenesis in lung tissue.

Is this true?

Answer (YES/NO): NO